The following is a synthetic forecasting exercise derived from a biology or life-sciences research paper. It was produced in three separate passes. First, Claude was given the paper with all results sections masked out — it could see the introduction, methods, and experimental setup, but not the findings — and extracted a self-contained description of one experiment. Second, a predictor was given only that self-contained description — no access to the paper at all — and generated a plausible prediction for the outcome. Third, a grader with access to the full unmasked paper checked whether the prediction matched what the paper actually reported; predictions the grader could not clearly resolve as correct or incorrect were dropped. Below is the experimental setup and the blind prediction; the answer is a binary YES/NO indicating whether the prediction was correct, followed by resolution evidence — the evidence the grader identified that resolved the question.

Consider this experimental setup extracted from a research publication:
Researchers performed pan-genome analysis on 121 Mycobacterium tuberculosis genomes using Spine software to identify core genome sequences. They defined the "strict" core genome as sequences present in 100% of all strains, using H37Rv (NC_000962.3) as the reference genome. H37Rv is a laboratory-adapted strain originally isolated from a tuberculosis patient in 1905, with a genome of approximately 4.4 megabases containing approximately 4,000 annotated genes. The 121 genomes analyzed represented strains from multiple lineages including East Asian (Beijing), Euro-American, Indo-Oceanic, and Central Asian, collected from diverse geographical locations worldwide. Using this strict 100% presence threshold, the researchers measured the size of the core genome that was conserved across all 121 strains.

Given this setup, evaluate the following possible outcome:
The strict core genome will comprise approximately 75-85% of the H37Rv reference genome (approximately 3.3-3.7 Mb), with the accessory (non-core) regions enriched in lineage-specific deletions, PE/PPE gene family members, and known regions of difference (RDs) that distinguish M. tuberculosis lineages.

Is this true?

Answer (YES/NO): YES